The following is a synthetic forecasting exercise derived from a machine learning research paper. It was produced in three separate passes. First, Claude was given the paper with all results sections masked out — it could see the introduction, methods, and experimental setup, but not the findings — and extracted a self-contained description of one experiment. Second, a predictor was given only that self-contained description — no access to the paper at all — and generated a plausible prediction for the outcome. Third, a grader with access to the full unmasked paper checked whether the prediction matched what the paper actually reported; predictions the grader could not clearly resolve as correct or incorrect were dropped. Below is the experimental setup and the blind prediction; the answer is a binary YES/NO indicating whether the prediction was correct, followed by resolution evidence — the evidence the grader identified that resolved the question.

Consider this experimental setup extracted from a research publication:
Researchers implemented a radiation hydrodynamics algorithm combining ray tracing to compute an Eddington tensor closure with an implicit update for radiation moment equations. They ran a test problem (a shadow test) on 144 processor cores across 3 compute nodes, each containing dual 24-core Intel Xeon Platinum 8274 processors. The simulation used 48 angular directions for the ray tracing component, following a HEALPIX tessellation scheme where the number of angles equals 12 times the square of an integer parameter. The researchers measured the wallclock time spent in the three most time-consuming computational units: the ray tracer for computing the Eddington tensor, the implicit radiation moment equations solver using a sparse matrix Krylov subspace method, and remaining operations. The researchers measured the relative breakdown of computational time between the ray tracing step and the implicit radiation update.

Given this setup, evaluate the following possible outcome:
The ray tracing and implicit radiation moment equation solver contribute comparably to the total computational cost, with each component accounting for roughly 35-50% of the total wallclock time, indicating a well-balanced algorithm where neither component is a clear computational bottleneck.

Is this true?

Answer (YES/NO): NO